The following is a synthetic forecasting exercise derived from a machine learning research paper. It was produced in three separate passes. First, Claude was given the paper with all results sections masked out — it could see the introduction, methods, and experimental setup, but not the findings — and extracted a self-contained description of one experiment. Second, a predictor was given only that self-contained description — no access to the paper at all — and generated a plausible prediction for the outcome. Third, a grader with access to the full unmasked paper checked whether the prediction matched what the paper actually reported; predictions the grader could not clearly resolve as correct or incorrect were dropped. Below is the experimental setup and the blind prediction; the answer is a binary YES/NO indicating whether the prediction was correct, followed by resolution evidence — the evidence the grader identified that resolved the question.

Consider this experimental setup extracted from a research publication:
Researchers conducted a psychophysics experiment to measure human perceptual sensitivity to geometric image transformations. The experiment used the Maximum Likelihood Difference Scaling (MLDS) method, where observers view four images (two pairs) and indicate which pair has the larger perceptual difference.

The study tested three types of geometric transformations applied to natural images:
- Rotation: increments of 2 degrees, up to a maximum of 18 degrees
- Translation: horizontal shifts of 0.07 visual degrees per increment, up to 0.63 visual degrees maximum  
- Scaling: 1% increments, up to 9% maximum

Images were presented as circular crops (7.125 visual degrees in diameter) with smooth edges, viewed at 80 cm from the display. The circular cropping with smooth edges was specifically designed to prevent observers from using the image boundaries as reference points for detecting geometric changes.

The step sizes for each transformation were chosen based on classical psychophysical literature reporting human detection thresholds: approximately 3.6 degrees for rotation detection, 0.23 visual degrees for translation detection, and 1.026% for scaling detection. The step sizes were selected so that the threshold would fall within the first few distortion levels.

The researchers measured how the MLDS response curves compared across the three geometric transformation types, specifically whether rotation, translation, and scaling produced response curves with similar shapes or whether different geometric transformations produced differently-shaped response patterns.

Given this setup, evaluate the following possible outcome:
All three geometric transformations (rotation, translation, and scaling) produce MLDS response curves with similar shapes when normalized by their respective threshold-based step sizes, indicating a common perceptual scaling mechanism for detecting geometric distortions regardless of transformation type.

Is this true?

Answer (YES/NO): YES